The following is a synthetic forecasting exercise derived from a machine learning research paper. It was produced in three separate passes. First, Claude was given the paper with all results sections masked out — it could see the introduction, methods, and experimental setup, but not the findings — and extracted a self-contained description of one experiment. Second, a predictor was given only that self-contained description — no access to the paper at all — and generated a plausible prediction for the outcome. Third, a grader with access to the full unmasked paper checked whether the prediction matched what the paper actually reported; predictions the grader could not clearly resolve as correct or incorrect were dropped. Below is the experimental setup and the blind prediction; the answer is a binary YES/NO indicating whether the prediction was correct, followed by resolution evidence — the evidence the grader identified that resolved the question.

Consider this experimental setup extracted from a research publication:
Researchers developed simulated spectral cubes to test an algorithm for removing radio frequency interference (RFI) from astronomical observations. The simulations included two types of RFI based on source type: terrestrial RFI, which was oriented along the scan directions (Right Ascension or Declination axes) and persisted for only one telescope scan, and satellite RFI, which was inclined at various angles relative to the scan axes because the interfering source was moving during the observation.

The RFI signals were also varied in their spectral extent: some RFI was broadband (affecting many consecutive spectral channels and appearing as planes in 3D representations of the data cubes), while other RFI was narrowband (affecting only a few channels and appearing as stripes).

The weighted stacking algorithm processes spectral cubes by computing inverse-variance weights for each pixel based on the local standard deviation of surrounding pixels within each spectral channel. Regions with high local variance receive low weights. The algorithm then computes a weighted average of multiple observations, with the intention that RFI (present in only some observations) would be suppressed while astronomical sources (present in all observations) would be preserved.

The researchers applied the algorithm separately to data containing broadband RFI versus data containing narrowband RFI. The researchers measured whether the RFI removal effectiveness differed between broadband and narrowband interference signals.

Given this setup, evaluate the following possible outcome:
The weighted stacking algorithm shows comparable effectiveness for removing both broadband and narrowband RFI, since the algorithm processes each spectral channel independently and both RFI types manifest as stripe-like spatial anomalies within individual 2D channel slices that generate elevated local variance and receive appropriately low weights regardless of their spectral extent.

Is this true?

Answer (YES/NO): NO